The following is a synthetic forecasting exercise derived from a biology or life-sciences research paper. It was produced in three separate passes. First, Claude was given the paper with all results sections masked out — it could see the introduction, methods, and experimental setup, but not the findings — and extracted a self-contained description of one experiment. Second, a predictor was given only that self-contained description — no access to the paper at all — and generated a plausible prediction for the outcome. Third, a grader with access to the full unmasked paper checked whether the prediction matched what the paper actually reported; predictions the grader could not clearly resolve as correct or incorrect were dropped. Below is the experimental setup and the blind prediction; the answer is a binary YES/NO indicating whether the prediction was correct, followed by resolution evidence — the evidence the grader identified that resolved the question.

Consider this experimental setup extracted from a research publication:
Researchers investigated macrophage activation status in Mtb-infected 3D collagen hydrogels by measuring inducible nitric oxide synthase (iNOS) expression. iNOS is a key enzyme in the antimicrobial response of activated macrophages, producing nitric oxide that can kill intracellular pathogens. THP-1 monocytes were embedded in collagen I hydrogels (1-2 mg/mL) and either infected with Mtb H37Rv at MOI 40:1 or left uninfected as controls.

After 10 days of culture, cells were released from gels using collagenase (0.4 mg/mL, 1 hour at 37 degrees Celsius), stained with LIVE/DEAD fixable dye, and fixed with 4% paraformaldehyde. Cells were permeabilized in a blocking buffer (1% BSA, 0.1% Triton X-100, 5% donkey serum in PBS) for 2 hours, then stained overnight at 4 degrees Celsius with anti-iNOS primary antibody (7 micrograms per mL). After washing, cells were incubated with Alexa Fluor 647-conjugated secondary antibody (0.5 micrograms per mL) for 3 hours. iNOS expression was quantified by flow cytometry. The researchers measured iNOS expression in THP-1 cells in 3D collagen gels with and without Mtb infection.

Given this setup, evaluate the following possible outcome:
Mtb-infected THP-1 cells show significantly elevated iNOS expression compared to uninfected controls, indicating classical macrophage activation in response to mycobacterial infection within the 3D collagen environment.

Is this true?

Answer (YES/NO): YES